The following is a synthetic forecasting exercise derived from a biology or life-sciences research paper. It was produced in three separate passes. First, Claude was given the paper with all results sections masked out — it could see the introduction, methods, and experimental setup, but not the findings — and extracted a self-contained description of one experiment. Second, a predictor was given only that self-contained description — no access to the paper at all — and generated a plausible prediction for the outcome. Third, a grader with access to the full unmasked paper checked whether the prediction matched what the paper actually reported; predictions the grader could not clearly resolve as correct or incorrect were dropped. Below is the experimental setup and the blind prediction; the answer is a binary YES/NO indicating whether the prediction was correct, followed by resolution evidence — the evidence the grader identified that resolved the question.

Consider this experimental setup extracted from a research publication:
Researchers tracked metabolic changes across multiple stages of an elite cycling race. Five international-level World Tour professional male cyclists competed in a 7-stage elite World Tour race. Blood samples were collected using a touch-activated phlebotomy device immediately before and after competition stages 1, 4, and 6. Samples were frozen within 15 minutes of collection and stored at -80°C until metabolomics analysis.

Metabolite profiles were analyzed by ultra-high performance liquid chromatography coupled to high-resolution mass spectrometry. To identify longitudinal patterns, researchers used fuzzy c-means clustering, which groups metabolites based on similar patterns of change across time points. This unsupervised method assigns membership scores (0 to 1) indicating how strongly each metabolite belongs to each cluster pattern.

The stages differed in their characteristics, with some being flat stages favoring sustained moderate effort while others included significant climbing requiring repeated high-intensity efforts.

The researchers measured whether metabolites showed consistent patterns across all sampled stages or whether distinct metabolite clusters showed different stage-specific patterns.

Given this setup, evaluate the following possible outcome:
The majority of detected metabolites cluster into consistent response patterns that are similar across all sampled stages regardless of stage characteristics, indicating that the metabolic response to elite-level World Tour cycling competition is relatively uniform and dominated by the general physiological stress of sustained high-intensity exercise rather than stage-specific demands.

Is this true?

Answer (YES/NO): NO